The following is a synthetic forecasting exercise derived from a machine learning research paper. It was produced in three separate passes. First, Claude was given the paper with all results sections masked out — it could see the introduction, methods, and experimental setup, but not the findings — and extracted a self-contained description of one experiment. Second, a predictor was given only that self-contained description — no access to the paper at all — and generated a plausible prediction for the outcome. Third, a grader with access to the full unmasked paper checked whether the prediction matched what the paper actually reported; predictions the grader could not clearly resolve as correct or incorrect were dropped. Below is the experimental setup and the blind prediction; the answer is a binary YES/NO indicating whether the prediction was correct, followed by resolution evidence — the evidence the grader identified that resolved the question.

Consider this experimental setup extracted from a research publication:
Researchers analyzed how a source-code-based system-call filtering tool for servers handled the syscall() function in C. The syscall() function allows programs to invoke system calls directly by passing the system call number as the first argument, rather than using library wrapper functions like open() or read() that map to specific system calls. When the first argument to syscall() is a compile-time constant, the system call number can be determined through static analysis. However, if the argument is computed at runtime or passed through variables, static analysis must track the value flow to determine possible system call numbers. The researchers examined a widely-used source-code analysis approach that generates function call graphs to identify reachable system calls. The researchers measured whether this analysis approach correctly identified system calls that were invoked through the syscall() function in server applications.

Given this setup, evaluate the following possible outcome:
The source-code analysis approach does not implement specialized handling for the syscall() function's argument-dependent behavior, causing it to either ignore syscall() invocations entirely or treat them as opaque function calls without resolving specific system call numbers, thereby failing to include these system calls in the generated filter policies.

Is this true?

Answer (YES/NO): YES